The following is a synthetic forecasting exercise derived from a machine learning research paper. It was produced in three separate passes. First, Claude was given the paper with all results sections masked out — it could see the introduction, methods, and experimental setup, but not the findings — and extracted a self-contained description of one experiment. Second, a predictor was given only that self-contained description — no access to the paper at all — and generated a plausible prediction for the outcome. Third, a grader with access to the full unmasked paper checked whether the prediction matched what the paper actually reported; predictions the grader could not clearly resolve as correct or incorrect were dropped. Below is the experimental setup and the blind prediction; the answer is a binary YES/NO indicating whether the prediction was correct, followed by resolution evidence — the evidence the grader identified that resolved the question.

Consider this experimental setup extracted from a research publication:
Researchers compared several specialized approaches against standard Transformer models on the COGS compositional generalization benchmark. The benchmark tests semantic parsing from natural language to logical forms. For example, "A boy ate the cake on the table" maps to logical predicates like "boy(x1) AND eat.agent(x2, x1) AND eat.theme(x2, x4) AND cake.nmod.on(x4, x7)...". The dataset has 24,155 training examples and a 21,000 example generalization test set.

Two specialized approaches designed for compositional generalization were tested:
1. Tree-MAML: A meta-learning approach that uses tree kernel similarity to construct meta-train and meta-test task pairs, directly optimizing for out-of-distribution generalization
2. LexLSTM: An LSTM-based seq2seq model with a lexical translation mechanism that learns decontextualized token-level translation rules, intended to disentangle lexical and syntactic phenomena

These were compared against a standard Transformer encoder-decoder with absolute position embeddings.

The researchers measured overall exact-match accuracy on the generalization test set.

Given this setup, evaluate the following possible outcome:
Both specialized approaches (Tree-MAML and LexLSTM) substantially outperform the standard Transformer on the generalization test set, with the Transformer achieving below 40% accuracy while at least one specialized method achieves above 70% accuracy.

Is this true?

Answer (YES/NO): NO